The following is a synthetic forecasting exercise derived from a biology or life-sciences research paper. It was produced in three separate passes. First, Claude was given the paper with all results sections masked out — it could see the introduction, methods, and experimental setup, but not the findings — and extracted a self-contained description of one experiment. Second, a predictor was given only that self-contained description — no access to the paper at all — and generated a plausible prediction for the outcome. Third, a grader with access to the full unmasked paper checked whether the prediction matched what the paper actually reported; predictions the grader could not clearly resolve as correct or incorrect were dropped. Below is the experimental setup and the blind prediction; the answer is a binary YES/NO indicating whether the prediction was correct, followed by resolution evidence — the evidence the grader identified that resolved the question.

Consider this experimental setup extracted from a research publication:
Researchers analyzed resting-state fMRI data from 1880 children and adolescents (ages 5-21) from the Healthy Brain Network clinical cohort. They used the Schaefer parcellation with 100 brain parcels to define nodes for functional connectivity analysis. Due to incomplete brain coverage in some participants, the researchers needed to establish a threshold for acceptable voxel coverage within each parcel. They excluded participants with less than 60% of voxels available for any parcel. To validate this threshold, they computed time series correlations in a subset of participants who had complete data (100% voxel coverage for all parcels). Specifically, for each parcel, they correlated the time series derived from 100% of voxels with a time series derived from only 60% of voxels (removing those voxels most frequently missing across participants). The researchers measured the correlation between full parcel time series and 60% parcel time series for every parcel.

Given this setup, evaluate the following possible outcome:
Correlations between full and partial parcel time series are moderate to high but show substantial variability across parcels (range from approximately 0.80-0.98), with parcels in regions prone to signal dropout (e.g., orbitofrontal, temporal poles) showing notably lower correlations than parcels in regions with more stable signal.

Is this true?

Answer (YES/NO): NO